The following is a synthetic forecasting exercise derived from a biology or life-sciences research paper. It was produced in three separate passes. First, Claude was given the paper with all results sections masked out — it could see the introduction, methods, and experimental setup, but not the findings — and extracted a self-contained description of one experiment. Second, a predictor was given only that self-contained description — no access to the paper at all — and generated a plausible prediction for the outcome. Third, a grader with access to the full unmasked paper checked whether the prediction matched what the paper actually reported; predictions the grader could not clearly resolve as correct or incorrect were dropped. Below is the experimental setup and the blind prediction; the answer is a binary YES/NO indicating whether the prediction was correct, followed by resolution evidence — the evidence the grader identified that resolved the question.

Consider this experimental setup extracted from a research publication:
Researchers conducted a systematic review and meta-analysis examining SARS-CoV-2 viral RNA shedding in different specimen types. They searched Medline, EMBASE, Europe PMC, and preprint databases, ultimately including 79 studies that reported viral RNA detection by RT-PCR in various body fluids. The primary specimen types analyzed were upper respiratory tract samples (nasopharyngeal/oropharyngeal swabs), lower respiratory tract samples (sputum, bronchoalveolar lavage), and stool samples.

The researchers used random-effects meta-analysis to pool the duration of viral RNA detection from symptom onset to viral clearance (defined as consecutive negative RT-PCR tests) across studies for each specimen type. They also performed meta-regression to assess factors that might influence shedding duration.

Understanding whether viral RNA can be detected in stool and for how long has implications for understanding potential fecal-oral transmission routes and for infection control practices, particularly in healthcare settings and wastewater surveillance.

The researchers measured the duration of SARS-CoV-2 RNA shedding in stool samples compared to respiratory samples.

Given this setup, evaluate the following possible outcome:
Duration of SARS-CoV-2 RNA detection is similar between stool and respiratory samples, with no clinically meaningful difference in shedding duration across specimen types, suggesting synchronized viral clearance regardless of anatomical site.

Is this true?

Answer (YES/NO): YES